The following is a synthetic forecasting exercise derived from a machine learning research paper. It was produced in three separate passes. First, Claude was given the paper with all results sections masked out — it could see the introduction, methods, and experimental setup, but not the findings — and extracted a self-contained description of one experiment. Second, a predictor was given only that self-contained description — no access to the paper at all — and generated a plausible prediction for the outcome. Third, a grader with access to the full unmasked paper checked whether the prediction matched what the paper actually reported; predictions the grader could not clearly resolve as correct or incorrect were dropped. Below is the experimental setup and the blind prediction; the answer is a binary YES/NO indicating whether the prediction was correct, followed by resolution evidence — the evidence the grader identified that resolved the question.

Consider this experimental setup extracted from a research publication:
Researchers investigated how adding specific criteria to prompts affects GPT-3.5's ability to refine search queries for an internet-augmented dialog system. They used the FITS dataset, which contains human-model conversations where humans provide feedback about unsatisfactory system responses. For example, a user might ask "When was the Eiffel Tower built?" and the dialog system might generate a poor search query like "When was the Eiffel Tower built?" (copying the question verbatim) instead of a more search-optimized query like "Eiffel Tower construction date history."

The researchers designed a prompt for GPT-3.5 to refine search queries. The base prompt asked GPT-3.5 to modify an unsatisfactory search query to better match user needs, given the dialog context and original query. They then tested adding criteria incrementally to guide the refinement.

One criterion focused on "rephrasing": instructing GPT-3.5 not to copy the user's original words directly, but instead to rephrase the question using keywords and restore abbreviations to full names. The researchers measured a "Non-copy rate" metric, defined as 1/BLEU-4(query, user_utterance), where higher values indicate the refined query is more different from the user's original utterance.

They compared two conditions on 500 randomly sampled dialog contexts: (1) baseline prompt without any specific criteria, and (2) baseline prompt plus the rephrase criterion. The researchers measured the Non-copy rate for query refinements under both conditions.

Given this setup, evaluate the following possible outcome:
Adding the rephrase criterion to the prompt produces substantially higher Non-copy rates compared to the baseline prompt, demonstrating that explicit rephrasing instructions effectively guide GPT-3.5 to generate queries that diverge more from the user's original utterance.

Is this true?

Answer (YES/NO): YES